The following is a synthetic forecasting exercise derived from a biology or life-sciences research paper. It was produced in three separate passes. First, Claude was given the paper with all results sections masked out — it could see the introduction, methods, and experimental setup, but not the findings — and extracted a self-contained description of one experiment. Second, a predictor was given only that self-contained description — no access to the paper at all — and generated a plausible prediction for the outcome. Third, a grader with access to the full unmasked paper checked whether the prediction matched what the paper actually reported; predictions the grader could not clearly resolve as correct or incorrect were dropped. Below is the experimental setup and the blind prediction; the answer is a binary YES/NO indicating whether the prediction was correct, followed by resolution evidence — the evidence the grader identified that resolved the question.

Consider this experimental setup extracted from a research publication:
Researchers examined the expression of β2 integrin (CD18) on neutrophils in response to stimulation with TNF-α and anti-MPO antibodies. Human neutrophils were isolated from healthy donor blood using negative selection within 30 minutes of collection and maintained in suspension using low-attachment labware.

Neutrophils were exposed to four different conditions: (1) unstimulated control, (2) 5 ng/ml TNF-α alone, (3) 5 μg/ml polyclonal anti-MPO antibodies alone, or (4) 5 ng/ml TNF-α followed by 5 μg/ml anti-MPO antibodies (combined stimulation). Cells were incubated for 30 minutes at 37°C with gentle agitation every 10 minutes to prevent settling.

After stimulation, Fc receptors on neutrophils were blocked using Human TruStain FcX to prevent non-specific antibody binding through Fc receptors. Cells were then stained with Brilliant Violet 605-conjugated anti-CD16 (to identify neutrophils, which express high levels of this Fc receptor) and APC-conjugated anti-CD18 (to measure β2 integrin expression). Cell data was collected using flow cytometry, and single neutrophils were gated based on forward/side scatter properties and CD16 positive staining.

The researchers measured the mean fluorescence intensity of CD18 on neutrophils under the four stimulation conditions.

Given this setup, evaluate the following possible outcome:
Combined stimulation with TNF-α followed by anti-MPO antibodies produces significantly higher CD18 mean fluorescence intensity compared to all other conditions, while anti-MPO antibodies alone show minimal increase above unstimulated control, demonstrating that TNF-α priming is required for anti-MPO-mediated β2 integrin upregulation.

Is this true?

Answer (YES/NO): NO